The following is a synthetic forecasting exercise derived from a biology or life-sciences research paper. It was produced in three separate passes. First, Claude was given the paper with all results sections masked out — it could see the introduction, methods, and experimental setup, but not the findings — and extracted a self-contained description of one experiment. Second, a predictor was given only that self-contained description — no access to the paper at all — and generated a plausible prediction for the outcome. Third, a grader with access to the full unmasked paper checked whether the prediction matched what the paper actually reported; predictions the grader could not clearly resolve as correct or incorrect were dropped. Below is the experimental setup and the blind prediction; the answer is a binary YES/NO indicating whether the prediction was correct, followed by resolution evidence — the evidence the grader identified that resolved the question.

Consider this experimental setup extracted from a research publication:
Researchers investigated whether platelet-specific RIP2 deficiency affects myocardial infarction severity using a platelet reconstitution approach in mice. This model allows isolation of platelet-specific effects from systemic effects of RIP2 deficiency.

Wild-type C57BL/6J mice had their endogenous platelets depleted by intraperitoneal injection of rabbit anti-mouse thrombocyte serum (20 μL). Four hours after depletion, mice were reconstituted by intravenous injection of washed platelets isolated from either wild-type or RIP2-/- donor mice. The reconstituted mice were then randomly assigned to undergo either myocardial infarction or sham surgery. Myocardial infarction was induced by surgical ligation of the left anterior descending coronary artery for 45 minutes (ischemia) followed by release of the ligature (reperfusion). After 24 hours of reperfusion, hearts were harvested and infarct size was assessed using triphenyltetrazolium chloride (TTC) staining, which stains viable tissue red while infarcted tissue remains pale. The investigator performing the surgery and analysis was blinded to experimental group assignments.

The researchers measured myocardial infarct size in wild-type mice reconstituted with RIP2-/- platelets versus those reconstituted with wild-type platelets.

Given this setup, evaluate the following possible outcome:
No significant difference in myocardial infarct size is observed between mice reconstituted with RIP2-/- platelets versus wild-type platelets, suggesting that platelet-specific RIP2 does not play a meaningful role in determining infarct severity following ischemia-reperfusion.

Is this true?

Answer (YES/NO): NO